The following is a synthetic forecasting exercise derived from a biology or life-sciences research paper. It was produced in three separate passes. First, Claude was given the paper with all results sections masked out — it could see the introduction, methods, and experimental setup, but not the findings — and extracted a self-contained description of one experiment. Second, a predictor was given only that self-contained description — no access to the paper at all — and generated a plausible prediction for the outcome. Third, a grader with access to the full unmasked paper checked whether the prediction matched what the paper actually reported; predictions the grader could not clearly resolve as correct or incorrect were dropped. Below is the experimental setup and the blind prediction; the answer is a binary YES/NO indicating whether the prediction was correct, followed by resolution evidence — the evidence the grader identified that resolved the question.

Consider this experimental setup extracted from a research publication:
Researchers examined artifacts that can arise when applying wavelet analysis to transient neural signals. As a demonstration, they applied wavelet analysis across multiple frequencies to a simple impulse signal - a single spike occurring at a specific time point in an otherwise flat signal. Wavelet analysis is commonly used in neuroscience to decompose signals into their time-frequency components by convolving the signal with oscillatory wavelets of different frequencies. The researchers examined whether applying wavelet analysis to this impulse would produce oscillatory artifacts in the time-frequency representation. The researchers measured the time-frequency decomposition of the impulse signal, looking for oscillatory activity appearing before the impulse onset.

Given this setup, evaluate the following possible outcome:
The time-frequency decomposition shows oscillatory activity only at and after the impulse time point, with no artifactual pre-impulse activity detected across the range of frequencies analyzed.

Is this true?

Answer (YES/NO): NO